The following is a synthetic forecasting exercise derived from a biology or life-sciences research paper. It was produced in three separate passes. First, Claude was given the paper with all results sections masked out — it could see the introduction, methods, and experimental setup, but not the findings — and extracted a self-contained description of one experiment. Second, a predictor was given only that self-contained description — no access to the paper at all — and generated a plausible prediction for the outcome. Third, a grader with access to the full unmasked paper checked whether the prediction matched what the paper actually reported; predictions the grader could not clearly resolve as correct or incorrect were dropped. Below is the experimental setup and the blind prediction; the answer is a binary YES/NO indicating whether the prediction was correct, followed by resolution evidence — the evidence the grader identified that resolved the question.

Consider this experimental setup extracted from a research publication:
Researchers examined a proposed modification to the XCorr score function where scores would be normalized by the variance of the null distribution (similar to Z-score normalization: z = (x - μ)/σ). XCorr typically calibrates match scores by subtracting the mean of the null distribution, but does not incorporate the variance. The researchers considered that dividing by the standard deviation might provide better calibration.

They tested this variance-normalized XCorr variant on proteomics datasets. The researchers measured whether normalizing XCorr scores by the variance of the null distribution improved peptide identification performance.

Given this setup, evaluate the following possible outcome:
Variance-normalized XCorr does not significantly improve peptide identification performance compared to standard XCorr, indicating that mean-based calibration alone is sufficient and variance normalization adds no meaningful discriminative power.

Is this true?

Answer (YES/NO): NO